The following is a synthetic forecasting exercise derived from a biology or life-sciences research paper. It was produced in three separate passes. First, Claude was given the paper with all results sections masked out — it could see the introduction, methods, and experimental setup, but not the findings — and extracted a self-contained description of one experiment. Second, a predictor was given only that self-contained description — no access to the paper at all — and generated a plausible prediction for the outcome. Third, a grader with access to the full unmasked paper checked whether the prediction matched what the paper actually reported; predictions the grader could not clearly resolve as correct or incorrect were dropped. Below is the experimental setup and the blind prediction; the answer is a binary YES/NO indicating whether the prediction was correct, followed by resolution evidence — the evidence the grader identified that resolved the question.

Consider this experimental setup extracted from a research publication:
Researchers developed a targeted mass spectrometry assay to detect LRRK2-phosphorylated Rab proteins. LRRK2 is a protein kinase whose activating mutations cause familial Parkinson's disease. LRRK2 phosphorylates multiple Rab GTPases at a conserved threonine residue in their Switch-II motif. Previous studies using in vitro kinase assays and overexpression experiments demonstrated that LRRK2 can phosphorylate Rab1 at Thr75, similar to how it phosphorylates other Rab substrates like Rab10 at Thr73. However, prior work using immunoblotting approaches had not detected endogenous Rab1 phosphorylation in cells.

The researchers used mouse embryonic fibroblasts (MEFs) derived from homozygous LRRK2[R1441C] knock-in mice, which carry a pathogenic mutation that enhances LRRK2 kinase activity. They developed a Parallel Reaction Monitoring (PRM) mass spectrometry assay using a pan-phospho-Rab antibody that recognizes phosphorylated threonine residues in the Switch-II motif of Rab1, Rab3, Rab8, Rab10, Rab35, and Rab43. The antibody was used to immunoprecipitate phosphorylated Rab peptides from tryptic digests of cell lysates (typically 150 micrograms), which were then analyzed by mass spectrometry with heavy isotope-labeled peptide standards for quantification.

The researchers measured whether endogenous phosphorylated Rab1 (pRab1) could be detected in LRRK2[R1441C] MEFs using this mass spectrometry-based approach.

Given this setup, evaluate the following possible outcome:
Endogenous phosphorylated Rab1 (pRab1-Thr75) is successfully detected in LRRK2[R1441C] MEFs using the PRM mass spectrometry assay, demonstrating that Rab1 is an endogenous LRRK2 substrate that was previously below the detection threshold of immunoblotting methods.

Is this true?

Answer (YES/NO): NO